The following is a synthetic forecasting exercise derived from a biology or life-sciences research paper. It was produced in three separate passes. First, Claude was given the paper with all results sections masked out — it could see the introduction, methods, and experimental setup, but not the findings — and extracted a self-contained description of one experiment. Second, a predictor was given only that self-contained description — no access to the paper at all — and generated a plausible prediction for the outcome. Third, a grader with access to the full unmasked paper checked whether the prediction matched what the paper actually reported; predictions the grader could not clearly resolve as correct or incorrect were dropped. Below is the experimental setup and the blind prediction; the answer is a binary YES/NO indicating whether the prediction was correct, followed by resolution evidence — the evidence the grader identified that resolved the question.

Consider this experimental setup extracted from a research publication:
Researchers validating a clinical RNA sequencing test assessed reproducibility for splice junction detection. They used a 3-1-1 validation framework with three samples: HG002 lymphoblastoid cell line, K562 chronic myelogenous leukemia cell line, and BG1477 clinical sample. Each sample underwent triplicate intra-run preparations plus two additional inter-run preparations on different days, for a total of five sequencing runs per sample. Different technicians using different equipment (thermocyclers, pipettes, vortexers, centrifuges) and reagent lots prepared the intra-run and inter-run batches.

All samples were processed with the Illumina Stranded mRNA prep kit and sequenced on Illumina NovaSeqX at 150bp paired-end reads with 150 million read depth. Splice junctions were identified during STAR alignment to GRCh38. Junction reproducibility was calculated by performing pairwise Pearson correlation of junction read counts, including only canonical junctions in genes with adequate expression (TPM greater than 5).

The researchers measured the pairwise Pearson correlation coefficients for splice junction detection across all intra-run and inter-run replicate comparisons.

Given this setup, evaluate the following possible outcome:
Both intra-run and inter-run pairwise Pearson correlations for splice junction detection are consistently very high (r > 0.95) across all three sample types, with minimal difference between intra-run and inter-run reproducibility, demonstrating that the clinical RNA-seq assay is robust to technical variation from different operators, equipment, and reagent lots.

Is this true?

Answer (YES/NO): YES